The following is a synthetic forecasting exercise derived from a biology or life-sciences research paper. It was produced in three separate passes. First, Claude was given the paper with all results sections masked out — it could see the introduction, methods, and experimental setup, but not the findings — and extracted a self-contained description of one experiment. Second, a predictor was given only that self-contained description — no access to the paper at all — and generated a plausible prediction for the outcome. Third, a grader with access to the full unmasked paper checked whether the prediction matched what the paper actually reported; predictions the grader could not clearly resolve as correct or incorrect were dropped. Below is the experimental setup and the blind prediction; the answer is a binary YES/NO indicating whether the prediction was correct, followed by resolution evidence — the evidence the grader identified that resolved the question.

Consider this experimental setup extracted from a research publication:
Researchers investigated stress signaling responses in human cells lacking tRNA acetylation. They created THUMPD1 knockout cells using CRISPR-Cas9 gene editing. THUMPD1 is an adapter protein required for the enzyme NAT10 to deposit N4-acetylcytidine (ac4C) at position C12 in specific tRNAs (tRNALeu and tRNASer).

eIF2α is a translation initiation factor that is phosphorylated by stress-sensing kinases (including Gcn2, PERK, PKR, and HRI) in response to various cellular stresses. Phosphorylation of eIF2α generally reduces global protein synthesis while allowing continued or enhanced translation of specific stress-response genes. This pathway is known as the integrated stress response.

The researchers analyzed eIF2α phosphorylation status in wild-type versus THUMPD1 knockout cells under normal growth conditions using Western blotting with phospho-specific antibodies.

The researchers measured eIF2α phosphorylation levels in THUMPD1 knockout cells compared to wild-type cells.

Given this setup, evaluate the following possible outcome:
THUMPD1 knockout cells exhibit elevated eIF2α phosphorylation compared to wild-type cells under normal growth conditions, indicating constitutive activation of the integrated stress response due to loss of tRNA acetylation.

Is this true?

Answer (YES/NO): NO